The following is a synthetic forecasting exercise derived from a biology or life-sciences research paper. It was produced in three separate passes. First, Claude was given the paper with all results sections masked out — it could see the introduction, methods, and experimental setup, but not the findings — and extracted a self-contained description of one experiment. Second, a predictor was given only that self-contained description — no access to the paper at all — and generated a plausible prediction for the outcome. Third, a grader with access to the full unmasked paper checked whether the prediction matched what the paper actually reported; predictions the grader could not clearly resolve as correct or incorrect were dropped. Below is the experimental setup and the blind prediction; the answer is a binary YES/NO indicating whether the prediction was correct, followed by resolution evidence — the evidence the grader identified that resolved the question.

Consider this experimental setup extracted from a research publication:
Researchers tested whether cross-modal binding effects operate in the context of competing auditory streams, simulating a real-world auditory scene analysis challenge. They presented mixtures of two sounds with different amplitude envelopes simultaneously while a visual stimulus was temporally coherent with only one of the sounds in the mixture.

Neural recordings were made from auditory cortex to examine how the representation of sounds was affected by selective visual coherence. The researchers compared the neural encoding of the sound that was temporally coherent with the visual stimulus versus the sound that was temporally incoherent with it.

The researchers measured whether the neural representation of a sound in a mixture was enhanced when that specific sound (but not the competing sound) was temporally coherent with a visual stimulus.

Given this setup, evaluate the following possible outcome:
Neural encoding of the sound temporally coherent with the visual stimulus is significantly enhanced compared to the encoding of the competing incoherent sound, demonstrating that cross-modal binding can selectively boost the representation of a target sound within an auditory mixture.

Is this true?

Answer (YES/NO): YES